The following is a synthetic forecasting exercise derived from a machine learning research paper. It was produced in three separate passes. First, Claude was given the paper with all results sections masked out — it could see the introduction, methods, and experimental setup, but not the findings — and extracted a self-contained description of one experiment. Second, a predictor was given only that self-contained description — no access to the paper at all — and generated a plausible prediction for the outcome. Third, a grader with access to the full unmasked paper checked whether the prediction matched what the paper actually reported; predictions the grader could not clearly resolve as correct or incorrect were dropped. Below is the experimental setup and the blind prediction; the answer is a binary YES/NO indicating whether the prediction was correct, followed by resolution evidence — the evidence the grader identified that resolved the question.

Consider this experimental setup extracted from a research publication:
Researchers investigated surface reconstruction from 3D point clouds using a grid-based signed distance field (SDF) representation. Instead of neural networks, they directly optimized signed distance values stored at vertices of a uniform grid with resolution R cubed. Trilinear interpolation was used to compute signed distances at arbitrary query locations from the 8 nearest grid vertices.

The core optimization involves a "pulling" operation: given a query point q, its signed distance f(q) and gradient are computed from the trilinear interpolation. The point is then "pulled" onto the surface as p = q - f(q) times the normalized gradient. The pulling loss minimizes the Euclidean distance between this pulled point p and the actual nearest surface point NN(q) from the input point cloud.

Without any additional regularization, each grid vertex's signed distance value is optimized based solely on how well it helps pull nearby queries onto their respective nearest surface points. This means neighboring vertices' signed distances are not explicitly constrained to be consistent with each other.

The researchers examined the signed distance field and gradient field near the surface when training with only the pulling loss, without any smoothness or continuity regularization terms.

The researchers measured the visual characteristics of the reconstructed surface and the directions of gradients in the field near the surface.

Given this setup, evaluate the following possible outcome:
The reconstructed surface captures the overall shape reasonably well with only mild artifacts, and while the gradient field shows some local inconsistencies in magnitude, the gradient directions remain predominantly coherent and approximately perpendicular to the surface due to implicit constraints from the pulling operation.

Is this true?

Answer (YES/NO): NO